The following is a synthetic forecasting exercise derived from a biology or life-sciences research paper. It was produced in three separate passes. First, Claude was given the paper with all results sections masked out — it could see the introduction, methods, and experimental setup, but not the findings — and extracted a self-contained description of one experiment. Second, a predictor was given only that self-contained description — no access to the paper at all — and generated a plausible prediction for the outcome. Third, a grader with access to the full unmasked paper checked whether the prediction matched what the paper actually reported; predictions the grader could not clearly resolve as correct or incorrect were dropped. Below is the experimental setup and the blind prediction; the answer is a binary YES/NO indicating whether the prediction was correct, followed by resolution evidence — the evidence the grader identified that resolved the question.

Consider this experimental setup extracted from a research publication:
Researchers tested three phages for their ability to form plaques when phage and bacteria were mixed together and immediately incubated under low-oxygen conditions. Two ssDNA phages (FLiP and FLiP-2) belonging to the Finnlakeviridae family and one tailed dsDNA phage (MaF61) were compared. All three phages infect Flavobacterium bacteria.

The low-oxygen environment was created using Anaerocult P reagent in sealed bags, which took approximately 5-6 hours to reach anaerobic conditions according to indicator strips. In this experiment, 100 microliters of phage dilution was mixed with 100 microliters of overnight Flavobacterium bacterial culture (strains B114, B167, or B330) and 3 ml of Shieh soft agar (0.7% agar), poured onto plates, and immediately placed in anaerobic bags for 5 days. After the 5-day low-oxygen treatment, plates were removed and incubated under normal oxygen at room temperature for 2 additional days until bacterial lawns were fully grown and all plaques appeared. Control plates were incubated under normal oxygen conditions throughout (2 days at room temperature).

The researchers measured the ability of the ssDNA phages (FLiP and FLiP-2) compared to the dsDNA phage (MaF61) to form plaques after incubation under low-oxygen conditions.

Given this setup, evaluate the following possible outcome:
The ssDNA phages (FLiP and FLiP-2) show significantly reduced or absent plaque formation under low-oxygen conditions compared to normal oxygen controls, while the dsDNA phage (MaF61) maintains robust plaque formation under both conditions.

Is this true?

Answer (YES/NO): NO